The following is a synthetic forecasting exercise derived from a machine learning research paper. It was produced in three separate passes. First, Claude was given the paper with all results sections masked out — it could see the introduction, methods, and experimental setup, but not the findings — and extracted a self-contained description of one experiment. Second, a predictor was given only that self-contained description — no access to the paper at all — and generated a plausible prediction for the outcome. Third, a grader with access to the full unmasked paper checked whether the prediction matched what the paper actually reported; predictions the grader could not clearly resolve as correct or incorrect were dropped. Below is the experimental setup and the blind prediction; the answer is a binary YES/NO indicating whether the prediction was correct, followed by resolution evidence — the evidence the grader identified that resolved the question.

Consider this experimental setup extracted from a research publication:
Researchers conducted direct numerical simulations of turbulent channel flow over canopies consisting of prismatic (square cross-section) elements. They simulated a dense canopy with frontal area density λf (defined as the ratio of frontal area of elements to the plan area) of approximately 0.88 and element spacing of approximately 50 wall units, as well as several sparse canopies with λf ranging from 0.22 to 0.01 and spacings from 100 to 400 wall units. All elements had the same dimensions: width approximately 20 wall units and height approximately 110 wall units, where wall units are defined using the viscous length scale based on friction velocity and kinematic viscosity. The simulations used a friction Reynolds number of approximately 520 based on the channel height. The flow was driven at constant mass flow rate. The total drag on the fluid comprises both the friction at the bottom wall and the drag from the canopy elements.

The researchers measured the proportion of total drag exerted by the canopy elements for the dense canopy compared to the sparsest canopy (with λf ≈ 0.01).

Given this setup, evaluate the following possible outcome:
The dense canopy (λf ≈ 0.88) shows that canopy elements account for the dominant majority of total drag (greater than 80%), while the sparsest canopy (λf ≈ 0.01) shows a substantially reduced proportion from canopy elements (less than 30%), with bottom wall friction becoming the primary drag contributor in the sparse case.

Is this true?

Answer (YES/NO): NO